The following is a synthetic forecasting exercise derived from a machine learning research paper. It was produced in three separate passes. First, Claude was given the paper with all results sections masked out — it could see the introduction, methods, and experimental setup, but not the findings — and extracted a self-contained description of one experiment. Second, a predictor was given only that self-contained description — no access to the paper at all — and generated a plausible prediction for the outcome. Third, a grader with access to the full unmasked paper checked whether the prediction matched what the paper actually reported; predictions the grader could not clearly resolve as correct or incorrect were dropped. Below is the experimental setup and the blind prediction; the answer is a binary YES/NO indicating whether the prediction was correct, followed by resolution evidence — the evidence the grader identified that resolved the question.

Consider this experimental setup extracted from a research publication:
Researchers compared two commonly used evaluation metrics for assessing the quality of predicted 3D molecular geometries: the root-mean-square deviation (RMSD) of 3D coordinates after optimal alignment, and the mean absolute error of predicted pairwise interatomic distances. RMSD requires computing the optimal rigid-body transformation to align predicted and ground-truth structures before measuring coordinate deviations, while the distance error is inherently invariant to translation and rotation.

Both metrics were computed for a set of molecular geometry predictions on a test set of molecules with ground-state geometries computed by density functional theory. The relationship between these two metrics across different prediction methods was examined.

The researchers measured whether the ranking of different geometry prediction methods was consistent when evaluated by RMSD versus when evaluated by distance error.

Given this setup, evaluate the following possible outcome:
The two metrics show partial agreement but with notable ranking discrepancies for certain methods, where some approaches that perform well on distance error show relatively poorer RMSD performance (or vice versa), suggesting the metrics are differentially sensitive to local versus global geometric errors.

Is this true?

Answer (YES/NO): NO